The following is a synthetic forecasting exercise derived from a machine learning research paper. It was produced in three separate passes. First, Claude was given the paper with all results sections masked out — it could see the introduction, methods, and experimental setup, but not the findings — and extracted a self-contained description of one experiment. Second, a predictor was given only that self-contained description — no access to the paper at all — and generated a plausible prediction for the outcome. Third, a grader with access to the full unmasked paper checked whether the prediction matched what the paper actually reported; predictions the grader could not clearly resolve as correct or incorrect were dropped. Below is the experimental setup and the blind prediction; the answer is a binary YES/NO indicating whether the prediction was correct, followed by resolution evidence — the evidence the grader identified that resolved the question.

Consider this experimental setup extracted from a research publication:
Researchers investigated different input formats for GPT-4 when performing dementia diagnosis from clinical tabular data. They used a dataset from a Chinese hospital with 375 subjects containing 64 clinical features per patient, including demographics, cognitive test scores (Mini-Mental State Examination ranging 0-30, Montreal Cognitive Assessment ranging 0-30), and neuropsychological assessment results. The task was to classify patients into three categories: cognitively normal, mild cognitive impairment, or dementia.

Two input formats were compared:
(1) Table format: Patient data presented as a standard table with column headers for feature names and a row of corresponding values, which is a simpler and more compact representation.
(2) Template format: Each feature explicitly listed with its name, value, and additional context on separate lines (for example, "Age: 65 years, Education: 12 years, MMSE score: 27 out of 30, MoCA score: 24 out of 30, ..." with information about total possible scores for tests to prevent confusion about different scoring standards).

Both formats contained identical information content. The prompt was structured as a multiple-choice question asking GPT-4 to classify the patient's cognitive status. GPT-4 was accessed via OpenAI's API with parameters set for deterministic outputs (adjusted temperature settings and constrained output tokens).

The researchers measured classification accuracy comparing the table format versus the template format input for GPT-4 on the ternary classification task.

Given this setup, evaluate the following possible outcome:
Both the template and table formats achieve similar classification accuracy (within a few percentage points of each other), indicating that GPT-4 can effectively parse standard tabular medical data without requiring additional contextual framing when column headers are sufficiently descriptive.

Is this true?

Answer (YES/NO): NO